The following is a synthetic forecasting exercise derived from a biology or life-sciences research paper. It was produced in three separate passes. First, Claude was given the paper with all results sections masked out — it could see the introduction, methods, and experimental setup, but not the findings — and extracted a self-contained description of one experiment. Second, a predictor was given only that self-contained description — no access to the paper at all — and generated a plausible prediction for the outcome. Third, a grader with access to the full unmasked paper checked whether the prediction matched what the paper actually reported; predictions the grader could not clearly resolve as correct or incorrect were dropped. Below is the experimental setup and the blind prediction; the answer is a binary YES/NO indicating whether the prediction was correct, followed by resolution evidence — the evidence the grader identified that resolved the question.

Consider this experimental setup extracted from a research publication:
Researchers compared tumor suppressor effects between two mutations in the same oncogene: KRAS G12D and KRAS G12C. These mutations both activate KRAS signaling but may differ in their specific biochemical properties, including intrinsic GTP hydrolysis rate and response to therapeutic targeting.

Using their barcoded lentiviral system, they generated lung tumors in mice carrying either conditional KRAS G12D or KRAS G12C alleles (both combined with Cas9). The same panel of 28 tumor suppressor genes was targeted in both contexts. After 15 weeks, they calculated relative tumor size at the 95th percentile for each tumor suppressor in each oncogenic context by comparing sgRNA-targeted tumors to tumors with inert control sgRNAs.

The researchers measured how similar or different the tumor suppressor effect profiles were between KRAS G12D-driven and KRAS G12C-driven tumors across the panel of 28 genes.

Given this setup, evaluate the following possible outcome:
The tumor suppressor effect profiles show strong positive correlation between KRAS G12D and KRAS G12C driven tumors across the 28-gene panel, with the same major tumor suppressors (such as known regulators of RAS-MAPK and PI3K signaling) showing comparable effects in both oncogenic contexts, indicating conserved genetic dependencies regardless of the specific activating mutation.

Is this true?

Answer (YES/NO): YES